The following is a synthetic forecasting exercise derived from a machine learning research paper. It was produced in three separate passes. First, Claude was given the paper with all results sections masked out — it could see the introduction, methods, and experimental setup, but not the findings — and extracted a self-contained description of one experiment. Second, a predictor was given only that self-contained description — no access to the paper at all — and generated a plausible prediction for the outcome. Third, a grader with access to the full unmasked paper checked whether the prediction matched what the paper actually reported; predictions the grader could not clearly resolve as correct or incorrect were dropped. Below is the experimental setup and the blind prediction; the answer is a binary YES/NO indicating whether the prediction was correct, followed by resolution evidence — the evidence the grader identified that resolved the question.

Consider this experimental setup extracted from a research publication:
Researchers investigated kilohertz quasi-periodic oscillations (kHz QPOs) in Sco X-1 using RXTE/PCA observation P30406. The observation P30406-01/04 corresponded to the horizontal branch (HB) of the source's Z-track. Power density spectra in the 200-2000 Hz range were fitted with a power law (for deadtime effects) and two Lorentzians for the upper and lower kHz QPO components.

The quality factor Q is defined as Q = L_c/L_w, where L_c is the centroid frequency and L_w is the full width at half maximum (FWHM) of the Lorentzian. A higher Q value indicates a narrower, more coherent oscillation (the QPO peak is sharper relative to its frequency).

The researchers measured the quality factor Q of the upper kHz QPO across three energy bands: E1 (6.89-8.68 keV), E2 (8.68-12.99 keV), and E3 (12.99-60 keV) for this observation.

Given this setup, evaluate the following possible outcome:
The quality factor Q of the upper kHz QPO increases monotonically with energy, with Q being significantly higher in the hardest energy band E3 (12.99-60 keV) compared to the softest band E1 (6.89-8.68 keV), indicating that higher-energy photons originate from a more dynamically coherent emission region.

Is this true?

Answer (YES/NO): NO